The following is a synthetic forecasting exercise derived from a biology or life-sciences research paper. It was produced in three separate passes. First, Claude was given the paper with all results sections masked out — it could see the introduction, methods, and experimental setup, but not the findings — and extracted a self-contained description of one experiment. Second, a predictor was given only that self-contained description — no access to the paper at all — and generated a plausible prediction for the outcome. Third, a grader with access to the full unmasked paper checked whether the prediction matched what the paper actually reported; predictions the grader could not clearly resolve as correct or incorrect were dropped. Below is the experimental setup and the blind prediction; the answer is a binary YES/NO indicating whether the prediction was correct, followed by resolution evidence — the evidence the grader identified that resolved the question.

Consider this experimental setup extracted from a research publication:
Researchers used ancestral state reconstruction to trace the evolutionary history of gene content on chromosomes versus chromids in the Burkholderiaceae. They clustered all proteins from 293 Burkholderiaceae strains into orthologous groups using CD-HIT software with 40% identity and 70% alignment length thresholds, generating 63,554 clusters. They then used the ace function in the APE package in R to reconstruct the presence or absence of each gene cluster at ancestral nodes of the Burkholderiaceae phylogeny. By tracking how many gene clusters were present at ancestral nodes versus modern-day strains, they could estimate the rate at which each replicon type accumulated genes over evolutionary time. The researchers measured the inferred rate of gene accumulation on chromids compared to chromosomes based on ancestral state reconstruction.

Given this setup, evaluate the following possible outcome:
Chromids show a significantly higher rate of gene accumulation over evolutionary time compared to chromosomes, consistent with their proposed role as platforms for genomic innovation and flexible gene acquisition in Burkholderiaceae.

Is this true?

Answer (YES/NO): YES